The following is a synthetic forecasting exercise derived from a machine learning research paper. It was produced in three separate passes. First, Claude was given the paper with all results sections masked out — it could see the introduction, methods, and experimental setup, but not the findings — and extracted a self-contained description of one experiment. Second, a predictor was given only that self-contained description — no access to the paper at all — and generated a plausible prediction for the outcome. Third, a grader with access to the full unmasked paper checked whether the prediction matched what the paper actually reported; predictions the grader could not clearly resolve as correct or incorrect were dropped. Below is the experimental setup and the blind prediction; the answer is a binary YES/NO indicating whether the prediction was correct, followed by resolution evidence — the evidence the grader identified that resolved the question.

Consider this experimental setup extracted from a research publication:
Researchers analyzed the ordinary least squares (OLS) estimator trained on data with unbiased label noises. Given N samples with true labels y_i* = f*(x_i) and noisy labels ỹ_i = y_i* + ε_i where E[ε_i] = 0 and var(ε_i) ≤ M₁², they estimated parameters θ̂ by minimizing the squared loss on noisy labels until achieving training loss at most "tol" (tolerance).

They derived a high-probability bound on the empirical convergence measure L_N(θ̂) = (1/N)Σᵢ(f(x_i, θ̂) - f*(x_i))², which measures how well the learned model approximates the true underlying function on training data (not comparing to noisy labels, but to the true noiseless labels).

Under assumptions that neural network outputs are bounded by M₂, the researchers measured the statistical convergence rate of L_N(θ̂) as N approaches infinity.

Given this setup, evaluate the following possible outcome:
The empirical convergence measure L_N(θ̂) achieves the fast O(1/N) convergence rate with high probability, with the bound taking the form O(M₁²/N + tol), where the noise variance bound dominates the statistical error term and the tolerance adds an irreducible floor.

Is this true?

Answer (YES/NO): NO